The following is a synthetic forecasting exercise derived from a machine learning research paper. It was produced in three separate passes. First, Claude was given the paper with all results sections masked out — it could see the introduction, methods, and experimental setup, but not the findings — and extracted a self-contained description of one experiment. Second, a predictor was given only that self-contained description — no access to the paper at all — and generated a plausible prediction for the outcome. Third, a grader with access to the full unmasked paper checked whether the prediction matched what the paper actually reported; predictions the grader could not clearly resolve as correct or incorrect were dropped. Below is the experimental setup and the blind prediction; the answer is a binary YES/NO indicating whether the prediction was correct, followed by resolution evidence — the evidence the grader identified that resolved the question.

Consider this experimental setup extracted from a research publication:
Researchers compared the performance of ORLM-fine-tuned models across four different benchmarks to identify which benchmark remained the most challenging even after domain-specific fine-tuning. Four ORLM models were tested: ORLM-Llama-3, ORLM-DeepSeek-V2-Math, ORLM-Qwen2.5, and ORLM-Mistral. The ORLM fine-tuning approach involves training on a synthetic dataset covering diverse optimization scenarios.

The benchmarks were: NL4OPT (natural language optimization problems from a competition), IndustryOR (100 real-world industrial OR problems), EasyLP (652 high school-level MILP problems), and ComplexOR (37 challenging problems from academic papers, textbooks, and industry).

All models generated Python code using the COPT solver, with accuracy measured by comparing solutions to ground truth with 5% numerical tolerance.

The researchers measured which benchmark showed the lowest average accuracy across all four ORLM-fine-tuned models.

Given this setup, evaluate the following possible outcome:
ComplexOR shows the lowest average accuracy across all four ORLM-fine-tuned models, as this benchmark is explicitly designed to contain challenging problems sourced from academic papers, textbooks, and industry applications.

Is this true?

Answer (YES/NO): NO